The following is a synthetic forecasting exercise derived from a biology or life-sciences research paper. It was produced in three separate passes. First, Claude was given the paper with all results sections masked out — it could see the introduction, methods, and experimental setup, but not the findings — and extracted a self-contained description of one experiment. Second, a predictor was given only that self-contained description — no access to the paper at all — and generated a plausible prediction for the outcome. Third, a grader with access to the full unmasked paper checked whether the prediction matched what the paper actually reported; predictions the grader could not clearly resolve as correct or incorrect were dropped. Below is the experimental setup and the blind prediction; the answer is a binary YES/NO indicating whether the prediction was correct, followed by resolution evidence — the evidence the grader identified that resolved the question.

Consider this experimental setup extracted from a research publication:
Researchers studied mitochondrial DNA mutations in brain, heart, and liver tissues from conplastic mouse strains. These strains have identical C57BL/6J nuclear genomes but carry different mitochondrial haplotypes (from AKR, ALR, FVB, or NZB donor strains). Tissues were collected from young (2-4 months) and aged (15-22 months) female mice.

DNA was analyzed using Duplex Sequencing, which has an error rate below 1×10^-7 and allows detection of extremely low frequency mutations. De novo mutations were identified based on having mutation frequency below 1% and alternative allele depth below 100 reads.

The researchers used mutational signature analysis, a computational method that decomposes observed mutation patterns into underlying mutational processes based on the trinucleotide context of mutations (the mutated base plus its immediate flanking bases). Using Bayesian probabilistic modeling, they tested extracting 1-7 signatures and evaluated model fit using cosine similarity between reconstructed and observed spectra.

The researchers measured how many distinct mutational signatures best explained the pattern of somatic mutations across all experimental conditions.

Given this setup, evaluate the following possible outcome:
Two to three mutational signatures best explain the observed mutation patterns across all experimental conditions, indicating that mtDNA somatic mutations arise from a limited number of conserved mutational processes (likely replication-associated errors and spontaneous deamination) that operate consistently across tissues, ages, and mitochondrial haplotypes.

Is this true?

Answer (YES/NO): YES